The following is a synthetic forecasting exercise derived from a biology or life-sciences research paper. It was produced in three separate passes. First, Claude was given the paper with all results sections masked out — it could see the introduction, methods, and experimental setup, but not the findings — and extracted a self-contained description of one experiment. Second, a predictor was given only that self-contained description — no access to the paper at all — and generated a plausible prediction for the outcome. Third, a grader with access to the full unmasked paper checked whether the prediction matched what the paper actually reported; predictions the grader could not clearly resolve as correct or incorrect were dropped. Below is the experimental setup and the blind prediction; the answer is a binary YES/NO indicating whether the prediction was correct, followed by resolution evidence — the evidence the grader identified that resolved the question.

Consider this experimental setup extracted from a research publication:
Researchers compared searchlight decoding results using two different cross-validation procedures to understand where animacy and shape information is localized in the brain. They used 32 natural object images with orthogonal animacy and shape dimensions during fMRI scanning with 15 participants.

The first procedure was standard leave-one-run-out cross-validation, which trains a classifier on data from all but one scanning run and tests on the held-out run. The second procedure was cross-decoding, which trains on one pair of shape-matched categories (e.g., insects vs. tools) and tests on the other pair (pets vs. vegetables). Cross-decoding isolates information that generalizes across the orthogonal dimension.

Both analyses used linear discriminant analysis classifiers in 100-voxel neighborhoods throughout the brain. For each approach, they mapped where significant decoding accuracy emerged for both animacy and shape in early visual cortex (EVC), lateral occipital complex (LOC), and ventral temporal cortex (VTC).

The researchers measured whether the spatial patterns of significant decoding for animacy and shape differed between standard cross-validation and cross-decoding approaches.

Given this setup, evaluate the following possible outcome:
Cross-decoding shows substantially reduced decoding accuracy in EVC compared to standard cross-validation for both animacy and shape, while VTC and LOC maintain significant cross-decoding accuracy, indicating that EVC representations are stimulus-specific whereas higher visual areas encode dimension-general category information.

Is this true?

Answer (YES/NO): NO